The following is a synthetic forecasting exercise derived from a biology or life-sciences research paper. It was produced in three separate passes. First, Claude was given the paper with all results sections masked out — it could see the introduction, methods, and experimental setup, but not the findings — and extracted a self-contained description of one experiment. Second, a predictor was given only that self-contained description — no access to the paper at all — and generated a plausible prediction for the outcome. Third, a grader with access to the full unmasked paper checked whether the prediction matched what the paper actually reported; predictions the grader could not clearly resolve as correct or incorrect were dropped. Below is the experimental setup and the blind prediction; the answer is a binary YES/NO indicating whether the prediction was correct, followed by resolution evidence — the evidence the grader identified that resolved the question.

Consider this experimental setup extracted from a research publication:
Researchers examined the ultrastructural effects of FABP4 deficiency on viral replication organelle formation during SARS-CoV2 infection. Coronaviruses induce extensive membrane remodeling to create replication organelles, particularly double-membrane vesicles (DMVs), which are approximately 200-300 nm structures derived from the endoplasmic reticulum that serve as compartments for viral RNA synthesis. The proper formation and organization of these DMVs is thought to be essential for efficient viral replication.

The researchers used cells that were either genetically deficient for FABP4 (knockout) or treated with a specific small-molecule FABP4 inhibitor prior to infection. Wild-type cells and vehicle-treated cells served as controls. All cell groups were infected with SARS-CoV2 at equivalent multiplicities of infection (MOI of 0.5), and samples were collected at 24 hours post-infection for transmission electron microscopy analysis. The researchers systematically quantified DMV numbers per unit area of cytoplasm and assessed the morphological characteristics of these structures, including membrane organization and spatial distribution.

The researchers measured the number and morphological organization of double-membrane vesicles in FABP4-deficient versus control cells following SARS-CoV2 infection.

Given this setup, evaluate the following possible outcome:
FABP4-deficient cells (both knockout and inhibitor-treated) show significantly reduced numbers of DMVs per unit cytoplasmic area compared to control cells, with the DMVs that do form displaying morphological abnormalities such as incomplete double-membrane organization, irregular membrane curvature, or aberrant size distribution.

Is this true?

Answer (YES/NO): YES